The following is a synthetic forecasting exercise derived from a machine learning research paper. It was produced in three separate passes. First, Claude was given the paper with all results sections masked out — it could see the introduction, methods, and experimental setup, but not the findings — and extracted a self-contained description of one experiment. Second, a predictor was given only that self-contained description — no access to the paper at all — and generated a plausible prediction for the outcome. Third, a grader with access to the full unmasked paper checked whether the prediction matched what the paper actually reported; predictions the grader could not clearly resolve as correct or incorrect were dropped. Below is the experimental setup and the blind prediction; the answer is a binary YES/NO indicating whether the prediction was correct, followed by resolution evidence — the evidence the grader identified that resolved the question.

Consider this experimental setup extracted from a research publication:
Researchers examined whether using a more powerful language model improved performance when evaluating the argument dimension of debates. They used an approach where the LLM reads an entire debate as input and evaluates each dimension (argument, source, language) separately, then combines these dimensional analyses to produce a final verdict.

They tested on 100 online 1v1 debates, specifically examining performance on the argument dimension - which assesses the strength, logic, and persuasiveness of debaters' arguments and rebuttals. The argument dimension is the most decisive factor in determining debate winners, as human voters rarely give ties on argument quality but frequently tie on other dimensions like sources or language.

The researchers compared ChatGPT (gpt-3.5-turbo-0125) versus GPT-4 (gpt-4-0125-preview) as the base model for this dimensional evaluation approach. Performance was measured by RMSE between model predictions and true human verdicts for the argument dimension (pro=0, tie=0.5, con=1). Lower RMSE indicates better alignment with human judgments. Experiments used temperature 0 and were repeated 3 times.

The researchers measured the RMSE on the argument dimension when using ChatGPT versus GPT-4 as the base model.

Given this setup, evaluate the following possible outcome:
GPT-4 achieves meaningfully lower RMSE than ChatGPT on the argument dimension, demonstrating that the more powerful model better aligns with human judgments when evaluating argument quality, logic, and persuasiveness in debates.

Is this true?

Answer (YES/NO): NO